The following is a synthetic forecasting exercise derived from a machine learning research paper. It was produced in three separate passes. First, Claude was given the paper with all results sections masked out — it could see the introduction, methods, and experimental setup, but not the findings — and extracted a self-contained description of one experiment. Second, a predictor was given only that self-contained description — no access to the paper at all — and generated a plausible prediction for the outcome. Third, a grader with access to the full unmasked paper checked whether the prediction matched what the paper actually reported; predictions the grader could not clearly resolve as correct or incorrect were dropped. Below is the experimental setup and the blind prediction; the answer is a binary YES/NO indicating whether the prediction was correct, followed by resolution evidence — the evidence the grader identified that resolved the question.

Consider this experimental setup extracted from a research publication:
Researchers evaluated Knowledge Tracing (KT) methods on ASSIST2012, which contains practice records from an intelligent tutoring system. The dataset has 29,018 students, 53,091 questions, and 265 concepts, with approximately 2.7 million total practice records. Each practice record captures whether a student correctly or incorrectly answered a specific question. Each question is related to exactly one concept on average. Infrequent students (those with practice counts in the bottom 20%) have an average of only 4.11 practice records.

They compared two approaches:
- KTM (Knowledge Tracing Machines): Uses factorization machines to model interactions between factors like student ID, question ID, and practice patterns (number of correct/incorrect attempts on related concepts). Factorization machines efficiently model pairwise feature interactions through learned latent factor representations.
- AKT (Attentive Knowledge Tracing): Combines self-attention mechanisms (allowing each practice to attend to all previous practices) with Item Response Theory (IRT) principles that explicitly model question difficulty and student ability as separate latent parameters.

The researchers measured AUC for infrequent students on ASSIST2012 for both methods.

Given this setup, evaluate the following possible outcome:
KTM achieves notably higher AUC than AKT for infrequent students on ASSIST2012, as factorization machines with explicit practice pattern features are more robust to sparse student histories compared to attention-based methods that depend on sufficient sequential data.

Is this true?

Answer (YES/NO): NO